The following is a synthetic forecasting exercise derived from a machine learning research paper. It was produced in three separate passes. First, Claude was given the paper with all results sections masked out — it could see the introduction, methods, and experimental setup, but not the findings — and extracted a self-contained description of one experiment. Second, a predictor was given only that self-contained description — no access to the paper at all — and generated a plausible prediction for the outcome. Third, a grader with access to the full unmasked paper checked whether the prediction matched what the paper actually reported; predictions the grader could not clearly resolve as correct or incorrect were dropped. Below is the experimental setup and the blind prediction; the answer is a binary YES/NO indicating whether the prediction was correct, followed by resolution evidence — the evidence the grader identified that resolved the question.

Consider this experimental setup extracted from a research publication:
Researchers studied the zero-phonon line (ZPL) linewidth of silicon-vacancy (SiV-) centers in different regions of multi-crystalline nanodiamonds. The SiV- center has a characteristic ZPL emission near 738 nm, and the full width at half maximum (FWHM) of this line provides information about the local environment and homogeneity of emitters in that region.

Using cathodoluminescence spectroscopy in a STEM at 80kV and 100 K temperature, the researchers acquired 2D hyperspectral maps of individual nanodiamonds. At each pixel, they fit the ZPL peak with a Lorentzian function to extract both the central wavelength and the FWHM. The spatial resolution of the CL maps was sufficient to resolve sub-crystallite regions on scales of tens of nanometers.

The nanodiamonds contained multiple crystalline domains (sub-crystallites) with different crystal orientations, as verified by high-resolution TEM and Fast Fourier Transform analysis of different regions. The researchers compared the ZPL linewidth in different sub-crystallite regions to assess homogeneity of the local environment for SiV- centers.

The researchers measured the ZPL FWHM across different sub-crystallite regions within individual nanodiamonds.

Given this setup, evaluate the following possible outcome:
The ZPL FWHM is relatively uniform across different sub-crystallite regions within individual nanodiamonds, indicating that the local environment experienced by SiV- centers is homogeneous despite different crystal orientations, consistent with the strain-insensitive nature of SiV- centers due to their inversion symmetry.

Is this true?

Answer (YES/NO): NO